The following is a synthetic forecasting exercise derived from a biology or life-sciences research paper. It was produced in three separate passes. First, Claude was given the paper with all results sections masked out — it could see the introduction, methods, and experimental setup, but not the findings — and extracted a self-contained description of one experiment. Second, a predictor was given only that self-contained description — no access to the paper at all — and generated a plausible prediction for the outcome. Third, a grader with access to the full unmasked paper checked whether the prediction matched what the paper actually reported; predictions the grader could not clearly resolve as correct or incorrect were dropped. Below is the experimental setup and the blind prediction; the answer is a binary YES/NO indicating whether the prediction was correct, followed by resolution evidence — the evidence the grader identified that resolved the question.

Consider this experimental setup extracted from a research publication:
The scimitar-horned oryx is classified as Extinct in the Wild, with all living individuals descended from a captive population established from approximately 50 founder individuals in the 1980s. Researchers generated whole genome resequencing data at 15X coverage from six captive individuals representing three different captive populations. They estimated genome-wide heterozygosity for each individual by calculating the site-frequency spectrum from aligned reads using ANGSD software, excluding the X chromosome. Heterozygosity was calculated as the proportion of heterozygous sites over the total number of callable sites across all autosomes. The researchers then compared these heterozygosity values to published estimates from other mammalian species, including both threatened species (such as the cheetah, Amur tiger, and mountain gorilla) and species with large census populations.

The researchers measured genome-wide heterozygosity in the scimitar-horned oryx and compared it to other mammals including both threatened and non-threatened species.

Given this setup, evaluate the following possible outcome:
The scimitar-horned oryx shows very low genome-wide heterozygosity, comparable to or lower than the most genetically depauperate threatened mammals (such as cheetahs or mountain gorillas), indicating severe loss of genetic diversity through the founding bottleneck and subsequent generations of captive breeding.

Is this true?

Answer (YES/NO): NO